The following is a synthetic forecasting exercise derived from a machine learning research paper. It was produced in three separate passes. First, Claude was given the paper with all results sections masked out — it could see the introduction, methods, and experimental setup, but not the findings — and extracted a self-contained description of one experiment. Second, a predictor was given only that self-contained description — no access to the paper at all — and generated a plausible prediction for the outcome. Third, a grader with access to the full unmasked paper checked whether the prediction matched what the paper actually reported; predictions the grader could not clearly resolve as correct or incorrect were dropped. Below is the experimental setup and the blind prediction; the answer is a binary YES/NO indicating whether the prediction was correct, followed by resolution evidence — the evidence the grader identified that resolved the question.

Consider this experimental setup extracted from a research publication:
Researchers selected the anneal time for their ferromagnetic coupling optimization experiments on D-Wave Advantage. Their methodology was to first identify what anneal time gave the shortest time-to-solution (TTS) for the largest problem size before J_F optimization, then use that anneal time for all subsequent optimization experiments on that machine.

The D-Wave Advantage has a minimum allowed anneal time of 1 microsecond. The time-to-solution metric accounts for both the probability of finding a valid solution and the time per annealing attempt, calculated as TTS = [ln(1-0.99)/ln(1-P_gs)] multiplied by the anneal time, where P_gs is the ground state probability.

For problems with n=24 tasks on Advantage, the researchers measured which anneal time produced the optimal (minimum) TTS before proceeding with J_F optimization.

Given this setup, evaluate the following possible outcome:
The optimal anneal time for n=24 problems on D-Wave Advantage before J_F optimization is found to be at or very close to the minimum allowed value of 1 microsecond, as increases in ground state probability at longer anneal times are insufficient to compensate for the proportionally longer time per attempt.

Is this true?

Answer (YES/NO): NO